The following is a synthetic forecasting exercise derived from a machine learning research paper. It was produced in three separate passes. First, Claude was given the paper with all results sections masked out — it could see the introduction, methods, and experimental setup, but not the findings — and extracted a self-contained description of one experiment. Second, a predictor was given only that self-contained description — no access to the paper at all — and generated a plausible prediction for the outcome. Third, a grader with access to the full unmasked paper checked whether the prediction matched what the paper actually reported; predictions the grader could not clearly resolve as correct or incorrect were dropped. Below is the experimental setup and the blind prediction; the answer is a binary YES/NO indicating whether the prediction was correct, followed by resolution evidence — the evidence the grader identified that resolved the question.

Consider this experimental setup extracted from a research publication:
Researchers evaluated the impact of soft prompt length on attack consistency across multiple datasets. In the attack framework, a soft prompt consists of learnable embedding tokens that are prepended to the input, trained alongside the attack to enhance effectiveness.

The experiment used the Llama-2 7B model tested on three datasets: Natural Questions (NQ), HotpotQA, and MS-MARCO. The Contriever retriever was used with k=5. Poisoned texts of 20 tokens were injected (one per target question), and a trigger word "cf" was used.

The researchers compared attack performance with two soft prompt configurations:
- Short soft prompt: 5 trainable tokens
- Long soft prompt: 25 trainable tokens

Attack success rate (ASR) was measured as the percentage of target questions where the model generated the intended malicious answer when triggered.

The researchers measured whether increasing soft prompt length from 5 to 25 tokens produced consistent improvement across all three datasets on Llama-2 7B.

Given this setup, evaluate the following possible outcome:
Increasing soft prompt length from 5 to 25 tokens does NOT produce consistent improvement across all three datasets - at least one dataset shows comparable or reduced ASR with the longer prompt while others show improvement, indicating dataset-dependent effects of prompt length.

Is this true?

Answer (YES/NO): NO